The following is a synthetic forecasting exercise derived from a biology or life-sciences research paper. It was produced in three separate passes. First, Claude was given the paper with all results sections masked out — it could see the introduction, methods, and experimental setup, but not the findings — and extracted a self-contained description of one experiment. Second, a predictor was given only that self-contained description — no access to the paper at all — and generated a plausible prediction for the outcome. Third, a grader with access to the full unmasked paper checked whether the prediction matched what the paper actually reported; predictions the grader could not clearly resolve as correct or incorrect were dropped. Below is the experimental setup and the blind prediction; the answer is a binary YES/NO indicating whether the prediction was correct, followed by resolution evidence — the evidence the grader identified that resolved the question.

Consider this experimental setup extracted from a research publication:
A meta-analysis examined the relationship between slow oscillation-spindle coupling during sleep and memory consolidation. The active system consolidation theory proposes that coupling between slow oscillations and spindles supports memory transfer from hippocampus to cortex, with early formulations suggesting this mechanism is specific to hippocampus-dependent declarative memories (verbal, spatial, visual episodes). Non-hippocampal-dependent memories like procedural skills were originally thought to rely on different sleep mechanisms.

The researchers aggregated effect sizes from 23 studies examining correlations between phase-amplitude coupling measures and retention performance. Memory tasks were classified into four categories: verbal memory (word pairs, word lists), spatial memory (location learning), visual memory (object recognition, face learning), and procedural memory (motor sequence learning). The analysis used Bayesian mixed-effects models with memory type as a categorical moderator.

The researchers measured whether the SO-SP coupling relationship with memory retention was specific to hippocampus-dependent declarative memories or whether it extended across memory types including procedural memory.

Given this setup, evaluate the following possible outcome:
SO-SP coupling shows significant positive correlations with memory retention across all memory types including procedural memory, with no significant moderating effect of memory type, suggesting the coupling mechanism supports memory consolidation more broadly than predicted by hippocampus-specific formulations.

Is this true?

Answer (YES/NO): NO